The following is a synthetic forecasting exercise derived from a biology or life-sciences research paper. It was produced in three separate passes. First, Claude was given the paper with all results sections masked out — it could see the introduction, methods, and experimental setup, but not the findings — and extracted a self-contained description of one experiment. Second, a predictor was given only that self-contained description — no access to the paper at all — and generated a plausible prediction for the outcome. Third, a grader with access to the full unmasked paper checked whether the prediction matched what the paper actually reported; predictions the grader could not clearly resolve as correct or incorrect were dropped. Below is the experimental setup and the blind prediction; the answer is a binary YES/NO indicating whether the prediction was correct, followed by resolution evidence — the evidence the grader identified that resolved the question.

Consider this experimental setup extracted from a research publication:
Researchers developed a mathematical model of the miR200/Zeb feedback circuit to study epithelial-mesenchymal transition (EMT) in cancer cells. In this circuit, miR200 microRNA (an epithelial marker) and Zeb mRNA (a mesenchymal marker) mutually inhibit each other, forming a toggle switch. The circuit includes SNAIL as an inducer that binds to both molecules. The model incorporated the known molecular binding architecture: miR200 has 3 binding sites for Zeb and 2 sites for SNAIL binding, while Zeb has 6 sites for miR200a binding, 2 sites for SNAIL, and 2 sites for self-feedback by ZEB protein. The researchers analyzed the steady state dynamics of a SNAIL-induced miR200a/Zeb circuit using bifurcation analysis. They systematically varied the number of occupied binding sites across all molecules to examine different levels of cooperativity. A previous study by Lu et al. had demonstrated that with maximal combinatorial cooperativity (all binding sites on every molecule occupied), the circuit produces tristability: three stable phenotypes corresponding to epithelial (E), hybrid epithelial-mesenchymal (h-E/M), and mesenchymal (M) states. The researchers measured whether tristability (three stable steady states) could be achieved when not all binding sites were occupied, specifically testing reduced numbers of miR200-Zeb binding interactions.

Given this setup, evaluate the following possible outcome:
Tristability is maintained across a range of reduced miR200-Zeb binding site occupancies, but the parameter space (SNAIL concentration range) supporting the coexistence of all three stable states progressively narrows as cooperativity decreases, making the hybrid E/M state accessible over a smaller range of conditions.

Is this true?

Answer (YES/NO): NO